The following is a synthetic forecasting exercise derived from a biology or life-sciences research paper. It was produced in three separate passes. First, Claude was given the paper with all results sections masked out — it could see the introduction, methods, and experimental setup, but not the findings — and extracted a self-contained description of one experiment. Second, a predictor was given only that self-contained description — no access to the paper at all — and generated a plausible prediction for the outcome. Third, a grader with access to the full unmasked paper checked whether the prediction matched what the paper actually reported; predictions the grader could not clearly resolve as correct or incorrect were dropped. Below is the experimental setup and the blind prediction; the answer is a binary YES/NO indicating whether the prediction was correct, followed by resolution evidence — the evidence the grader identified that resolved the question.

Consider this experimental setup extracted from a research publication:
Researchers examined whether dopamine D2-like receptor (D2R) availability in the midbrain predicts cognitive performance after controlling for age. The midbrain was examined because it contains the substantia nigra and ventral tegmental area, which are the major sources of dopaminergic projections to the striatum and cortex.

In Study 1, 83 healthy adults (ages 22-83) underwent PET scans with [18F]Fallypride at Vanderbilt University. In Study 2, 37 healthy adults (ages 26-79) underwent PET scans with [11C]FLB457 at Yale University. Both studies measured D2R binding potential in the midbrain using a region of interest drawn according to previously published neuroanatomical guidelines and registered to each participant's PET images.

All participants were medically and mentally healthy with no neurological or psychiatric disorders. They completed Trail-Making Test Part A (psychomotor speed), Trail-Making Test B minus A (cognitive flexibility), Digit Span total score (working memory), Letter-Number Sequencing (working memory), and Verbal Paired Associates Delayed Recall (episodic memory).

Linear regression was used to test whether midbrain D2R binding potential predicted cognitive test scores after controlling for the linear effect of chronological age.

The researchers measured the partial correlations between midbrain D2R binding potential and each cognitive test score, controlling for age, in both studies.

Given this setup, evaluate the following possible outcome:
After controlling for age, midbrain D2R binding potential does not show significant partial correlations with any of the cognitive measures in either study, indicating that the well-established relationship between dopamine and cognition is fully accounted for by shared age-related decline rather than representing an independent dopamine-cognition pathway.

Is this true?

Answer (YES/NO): NO